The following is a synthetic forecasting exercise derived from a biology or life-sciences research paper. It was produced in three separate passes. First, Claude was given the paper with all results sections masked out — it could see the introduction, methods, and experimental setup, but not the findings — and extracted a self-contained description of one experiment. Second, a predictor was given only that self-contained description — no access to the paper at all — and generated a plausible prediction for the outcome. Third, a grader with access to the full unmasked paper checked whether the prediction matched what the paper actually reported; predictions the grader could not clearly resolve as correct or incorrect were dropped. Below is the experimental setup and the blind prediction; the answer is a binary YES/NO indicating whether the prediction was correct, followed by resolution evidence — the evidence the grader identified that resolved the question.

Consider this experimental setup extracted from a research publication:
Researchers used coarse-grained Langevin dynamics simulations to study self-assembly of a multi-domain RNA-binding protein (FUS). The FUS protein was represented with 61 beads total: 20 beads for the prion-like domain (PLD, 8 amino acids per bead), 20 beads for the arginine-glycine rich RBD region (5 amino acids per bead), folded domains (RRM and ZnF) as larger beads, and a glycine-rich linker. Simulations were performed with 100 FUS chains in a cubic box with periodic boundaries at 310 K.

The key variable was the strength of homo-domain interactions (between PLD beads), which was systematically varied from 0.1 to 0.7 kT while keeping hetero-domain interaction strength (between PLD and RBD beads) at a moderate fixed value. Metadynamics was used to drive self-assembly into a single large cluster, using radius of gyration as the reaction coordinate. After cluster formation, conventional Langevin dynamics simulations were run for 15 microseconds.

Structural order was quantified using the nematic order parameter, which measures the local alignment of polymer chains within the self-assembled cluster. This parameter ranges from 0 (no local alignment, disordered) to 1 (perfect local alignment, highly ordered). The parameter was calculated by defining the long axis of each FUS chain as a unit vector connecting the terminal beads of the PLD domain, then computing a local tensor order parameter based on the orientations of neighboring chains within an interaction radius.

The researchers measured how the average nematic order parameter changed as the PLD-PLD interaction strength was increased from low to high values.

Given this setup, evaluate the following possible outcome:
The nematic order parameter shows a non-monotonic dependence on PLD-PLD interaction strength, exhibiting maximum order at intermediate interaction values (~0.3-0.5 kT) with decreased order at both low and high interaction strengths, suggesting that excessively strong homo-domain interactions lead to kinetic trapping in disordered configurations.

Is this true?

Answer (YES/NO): NO